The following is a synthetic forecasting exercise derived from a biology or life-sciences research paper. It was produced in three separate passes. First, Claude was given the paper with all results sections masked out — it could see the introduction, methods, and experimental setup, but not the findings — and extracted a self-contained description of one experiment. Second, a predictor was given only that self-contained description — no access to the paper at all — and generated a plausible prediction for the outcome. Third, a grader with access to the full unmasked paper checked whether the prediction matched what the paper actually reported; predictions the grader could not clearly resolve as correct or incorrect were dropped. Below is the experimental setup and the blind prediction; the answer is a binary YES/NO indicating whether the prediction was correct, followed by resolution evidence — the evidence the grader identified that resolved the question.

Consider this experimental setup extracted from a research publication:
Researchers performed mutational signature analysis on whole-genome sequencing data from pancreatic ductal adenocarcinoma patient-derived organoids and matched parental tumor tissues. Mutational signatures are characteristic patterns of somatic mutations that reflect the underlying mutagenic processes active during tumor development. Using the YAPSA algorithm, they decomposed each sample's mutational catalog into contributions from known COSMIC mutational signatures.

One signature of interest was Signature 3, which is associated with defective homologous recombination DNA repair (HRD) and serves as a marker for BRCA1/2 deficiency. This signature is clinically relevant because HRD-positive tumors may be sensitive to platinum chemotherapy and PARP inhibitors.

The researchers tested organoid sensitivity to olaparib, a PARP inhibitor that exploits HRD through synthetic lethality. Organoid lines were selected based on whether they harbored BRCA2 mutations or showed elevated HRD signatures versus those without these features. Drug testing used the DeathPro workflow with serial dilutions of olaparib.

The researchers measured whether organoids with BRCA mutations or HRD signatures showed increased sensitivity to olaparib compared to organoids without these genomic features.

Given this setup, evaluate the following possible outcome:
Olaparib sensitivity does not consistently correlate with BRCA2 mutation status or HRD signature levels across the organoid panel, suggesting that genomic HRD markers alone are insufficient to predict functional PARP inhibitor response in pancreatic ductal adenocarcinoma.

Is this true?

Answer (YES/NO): YES